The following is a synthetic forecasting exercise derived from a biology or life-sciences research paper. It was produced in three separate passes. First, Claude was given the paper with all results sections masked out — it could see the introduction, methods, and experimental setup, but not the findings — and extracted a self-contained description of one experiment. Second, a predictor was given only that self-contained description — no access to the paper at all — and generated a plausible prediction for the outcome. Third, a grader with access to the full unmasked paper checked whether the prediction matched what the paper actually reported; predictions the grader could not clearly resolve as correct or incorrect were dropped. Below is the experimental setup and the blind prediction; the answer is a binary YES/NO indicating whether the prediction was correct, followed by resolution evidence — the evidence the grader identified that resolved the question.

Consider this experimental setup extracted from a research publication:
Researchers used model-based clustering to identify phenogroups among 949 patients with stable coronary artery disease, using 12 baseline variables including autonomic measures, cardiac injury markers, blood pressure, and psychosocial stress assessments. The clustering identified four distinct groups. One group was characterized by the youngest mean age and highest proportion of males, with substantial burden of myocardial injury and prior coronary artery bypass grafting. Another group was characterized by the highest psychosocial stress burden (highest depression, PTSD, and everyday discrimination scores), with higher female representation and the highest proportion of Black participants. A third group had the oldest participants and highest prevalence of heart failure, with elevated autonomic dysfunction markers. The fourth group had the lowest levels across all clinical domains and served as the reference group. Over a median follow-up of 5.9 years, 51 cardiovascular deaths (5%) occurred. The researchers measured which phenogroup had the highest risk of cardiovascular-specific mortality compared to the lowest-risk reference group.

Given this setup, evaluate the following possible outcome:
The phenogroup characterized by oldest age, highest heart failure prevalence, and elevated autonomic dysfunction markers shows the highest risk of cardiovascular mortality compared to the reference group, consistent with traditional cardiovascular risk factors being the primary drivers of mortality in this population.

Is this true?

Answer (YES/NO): NO